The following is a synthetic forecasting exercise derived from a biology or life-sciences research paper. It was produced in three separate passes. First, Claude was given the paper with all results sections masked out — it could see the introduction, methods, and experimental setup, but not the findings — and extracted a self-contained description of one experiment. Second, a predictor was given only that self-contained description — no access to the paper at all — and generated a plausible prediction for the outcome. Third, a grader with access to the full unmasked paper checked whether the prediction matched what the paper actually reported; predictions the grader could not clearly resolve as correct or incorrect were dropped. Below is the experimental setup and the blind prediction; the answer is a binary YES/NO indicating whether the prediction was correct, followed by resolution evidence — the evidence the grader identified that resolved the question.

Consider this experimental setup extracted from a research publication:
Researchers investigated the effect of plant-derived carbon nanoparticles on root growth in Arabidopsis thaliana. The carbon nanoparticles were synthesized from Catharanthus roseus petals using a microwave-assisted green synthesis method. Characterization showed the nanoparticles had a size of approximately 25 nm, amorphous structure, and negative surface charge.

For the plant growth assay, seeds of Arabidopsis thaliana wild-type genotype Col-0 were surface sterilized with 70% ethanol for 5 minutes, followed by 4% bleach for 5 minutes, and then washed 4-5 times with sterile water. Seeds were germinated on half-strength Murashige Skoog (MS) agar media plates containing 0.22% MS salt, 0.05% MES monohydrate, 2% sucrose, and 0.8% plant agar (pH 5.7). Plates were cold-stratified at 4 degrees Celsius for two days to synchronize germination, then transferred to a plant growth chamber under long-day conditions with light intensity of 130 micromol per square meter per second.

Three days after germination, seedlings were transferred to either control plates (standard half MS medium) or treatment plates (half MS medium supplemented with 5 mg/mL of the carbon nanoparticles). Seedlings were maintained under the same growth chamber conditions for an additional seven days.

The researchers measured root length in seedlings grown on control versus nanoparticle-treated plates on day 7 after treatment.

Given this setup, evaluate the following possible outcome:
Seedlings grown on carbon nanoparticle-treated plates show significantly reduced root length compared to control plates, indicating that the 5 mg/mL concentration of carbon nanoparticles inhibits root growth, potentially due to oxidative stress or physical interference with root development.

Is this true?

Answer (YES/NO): YES